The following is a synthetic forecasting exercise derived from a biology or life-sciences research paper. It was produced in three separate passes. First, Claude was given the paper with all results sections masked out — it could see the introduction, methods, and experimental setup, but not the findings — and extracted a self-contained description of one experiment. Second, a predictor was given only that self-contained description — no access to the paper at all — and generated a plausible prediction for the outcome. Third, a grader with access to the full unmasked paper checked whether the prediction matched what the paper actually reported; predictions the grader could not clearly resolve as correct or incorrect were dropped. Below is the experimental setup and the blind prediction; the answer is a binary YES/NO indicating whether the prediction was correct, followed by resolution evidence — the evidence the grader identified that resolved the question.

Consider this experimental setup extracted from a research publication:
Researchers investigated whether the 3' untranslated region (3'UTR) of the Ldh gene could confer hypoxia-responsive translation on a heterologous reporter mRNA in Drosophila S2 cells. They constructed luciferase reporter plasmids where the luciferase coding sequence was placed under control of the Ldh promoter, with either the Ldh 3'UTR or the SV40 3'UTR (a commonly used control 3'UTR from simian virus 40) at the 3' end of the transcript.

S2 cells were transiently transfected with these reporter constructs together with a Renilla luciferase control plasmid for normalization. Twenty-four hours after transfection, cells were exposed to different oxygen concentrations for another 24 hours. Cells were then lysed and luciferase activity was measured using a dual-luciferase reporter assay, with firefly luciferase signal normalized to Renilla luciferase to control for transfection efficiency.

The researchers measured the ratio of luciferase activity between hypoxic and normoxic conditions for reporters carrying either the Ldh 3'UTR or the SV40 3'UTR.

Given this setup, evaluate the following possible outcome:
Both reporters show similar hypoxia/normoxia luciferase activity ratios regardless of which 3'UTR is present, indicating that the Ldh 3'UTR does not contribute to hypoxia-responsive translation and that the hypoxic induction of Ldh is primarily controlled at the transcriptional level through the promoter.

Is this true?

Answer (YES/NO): NO